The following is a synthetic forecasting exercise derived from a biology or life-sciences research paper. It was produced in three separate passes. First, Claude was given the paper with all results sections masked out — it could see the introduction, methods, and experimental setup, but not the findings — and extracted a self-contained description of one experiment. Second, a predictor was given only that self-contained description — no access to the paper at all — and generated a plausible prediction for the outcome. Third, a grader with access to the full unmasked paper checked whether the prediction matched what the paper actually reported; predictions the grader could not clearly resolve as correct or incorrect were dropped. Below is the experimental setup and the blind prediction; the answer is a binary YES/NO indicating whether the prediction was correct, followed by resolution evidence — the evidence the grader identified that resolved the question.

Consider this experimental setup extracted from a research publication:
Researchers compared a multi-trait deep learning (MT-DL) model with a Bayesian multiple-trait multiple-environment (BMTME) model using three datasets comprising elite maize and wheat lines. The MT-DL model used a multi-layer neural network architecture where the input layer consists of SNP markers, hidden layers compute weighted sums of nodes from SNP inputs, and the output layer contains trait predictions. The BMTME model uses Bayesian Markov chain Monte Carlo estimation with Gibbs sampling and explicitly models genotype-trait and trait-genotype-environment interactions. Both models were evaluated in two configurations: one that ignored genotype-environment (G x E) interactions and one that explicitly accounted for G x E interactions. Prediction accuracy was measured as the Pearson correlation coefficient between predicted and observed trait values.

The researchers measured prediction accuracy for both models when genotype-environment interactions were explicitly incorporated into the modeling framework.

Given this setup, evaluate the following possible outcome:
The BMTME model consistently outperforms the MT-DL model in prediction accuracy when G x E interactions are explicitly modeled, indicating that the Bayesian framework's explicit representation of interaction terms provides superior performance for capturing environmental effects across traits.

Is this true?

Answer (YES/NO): YES